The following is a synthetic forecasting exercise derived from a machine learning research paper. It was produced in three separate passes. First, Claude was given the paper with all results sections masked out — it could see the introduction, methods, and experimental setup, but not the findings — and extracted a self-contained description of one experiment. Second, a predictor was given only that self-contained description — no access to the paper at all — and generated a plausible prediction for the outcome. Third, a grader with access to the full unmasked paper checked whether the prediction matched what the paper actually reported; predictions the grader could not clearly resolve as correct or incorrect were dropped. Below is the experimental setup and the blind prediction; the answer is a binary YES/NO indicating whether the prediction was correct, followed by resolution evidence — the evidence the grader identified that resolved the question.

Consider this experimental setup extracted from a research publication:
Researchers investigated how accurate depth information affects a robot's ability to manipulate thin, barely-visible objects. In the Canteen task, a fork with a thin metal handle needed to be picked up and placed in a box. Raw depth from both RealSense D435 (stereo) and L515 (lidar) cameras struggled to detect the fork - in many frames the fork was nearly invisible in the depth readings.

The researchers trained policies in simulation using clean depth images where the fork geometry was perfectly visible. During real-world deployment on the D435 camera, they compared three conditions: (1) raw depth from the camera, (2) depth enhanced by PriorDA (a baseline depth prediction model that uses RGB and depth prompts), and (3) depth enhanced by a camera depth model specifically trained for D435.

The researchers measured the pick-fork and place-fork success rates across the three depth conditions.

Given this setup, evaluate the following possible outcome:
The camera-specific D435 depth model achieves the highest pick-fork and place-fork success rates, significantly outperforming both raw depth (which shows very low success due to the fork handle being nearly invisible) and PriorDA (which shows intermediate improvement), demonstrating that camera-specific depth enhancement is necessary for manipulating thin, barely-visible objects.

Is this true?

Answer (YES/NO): NO